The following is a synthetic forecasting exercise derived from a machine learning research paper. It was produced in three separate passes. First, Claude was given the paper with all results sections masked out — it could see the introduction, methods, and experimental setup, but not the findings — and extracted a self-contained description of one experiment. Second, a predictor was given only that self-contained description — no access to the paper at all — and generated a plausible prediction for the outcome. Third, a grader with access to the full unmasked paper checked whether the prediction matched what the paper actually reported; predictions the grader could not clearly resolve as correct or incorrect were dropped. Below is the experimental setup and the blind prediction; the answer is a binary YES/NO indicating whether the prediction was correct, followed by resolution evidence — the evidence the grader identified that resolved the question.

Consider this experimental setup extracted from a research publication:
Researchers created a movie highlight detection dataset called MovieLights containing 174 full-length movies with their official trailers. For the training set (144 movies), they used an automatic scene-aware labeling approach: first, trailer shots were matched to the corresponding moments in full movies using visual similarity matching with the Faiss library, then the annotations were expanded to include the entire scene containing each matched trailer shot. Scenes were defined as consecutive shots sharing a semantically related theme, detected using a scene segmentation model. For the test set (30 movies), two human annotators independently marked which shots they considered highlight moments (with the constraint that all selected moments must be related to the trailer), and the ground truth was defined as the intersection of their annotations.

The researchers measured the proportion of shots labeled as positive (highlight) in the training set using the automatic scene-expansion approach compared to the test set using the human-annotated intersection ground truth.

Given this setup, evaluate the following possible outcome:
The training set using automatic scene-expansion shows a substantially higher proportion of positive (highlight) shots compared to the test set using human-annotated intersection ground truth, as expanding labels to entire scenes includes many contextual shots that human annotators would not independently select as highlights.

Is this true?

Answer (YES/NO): YES